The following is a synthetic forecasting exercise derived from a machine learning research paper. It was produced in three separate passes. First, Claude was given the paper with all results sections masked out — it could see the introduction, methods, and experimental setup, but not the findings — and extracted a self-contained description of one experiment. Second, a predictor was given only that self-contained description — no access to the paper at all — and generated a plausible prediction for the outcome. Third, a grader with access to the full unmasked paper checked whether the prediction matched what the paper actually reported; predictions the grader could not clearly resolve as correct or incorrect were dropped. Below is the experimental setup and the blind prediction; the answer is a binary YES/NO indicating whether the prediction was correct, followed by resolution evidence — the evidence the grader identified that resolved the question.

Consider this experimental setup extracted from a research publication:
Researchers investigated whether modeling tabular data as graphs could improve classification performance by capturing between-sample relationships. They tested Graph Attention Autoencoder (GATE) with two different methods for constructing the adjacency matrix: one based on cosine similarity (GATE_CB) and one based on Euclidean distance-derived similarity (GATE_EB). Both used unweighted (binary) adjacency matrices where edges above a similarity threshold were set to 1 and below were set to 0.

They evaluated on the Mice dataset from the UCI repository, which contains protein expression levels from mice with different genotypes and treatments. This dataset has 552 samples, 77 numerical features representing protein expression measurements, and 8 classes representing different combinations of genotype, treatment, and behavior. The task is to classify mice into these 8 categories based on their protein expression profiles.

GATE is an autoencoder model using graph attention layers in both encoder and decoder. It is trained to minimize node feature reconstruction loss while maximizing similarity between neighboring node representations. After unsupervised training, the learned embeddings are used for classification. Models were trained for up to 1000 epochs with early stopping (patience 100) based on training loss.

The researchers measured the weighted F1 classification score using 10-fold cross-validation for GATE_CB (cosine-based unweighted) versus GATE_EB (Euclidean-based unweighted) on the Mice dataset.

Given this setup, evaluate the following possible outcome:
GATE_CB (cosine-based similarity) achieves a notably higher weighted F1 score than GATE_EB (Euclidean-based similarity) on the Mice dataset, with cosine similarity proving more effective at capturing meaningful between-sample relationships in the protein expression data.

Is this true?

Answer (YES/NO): YES